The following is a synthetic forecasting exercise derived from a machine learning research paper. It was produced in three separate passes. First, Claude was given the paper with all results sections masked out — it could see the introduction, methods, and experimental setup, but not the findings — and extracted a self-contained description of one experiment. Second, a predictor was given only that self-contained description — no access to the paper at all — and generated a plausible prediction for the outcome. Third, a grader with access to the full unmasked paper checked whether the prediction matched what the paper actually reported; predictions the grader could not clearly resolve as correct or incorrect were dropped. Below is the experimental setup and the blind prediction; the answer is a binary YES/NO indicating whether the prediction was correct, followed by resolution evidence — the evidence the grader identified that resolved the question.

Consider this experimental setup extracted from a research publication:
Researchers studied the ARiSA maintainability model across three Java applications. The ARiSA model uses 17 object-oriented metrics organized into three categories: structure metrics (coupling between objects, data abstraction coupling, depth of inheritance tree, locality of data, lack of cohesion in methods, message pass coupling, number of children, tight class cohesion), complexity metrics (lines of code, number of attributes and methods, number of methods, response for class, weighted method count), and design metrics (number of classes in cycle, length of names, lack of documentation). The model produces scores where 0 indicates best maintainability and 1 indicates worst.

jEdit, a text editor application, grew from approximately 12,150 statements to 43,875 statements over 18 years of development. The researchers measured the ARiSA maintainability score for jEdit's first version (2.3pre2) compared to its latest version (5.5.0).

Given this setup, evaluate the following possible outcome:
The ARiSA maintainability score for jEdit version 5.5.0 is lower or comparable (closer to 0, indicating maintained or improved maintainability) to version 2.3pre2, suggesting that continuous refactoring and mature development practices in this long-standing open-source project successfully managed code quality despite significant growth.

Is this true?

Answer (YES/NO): NO